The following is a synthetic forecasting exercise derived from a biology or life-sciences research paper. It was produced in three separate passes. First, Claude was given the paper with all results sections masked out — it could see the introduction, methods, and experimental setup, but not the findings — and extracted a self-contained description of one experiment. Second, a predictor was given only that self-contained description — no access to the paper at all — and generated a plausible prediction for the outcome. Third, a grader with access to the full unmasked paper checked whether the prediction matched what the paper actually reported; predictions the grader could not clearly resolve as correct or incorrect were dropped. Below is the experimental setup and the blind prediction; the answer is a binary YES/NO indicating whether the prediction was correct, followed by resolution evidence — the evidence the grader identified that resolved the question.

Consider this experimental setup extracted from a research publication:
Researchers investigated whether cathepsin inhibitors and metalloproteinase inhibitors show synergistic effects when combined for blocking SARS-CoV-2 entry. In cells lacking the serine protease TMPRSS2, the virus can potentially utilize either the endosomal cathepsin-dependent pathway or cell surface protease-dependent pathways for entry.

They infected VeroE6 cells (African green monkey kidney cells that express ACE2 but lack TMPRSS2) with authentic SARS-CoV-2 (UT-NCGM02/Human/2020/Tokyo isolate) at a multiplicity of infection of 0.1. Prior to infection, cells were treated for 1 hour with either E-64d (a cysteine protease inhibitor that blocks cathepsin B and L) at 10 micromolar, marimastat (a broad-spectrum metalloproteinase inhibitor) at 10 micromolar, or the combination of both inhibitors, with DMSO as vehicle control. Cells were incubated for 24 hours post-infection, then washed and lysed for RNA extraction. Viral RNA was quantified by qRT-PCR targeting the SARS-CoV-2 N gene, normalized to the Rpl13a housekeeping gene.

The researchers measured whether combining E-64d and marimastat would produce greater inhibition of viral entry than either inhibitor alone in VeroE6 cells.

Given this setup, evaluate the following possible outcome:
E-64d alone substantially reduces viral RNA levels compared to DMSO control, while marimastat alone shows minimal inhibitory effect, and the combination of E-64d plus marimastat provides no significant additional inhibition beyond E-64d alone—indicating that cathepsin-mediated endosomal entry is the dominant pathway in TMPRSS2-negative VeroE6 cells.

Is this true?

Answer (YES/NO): NO